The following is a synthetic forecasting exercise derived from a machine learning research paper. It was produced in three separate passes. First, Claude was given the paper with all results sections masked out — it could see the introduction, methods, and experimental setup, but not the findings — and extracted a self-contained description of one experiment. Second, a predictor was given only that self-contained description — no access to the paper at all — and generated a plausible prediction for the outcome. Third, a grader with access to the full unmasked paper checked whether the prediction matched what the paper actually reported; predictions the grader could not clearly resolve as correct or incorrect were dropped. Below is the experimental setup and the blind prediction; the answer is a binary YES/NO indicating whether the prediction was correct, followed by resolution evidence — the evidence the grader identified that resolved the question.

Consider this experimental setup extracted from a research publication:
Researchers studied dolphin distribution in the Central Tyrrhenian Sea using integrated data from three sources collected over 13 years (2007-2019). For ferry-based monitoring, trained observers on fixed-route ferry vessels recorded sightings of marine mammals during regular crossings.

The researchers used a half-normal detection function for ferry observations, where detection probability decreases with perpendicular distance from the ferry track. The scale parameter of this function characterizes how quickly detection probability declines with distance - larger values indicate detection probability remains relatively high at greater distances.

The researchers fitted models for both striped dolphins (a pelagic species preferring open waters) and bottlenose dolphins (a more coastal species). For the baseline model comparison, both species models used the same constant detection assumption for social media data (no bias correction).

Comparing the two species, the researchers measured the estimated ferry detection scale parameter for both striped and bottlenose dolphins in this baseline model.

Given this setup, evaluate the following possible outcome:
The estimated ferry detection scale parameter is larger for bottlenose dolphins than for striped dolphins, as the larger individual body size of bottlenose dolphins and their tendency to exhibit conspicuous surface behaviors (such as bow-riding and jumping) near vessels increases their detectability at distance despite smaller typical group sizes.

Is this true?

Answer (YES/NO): YES